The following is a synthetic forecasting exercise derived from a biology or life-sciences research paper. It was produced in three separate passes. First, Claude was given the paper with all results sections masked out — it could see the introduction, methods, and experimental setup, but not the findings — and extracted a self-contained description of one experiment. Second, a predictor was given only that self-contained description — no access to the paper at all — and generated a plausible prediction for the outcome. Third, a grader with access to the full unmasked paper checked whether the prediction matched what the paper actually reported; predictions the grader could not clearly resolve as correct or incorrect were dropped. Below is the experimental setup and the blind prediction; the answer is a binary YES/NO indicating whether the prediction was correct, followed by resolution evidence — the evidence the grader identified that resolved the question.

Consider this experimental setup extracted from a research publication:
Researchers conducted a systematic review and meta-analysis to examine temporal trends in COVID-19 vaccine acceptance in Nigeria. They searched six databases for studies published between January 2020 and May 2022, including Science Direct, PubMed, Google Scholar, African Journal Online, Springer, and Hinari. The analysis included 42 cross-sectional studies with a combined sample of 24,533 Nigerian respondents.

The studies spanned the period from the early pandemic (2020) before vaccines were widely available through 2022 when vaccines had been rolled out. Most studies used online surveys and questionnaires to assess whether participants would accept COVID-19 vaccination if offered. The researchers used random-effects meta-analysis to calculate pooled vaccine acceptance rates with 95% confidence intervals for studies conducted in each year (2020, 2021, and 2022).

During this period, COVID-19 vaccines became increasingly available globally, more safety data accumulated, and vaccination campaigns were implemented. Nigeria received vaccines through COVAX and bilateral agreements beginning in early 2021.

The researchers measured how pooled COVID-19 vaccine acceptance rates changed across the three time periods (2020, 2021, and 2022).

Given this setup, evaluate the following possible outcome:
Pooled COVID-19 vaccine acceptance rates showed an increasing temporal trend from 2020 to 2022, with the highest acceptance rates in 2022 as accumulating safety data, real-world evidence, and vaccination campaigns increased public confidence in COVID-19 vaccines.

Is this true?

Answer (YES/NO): NO